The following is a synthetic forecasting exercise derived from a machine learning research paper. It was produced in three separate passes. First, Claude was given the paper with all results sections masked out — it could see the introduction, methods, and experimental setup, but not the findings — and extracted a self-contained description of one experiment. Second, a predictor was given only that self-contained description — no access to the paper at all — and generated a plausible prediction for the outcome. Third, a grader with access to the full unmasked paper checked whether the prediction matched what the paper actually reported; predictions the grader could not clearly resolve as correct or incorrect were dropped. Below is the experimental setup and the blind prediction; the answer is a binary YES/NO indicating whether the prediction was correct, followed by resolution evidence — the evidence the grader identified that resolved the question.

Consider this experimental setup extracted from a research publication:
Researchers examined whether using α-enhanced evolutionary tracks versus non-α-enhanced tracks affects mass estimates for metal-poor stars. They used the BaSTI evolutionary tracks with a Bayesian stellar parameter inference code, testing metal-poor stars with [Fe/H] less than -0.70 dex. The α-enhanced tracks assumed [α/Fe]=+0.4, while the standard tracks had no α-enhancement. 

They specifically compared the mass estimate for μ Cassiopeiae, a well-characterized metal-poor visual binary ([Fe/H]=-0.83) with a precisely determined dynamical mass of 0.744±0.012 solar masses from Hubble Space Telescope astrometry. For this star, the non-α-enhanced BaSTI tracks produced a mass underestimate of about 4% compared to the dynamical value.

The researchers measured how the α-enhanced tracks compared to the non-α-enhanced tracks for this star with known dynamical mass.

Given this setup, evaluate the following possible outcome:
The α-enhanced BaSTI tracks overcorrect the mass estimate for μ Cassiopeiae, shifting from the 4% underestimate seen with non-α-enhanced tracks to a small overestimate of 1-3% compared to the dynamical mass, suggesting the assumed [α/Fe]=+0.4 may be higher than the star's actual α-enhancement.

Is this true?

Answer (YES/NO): NO